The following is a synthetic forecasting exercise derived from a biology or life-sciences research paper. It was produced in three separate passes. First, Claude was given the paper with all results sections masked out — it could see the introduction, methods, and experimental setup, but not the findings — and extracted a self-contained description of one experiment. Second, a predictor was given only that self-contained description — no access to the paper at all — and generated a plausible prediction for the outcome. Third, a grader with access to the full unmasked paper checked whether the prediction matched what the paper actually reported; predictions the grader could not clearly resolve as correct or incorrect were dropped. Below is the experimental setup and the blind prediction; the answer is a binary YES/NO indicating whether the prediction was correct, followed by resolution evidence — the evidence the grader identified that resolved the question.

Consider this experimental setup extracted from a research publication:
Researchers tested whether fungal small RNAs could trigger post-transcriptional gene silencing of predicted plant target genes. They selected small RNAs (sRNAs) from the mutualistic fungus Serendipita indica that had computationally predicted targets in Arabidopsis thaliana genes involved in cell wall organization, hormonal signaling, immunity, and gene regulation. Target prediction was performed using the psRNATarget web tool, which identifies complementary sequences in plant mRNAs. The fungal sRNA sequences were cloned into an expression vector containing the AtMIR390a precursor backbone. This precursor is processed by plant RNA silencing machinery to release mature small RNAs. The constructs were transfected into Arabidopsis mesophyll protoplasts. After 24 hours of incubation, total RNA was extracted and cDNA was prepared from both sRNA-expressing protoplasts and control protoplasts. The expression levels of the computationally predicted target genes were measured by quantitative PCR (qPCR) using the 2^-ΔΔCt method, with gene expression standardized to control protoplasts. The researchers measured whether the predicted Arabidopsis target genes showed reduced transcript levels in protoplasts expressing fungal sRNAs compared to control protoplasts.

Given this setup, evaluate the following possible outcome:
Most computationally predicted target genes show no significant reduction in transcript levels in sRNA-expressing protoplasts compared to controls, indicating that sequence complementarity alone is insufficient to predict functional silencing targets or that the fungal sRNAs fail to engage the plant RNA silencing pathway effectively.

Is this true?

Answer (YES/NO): NO